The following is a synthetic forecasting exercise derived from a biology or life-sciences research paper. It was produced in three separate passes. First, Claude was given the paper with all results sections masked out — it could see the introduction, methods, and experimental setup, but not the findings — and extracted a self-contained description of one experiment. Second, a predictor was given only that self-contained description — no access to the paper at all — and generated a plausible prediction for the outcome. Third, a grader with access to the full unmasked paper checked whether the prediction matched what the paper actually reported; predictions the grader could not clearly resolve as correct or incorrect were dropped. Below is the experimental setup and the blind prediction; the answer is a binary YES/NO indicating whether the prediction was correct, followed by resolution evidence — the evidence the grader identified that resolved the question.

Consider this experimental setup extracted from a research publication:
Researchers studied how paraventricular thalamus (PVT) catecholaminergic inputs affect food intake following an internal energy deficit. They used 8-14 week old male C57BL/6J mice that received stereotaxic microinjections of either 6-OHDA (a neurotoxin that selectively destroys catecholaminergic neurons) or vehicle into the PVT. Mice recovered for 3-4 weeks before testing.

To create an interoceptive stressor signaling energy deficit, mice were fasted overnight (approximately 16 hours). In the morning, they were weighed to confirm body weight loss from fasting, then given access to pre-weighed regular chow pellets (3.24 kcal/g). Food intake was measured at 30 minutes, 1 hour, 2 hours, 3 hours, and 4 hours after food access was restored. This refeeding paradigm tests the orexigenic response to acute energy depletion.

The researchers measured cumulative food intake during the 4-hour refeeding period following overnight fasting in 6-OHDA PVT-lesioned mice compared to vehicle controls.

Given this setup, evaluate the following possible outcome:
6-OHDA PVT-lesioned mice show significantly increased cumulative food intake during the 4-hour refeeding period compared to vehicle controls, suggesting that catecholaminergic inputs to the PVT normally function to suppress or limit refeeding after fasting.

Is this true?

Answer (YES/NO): YES